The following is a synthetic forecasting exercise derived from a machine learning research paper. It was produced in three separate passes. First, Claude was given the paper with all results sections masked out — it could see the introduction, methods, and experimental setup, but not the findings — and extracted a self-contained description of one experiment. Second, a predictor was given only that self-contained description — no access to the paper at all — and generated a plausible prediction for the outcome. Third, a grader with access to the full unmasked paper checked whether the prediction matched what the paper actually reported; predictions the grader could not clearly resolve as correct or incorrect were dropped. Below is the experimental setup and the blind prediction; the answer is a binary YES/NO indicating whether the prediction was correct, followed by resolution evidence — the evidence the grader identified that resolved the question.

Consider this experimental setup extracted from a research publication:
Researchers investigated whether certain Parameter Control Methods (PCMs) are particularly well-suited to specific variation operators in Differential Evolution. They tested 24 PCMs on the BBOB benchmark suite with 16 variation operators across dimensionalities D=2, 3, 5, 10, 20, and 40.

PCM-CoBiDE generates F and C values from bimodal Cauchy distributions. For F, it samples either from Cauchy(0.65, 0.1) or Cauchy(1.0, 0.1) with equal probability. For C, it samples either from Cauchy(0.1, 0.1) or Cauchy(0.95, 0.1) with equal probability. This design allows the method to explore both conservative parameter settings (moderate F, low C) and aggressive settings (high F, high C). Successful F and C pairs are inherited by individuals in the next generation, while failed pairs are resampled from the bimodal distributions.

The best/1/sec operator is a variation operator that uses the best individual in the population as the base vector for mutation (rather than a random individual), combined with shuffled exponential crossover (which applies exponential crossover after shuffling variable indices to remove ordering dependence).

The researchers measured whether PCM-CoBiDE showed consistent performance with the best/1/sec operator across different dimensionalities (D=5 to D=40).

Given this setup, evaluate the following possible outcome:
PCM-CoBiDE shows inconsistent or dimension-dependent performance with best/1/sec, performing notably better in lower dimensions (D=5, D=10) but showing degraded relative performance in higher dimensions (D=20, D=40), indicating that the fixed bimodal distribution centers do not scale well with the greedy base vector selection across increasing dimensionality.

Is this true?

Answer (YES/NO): NO